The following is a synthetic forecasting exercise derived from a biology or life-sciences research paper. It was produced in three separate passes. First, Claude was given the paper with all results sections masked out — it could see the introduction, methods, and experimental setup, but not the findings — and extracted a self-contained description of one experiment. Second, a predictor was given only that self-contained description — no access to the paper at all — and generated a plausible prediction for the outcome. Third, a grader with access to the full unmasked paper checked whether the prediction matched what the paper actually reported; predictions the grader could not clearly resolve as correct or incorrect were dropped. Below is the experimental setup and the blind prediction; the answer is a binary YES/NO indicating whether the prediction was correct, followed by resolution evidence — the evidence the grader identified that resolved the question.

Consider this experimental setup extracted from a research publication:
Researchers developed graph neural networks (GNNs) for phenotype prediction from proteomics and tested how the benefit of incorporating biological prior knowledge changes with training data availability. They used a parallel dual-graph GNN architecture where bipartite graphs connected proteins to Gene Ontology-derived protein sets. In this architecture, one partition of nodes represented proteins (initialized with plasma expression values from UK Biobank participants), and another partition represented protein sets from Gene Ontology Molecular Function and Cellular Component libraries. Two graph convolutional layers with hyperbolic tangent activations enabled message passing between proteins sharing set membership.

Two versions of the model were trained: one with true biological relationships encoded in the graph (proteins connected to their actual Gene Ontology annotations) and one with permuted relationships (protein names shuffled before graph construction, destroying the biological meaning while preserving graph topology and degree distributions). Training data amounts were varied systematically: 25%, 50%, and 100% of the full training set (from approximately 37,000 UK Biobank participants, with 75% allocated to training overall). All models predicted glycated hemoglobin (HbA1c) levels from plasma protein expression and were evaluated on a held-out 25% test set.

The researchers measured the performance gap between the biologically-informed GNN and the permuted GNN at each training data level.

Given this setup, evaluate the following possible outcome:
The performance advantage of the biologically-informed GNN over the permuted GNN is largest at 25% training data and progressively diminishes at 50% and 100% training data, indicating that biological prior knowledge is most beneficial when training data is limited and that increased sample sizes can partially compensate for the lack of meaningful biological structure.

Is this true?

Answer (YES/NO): YES